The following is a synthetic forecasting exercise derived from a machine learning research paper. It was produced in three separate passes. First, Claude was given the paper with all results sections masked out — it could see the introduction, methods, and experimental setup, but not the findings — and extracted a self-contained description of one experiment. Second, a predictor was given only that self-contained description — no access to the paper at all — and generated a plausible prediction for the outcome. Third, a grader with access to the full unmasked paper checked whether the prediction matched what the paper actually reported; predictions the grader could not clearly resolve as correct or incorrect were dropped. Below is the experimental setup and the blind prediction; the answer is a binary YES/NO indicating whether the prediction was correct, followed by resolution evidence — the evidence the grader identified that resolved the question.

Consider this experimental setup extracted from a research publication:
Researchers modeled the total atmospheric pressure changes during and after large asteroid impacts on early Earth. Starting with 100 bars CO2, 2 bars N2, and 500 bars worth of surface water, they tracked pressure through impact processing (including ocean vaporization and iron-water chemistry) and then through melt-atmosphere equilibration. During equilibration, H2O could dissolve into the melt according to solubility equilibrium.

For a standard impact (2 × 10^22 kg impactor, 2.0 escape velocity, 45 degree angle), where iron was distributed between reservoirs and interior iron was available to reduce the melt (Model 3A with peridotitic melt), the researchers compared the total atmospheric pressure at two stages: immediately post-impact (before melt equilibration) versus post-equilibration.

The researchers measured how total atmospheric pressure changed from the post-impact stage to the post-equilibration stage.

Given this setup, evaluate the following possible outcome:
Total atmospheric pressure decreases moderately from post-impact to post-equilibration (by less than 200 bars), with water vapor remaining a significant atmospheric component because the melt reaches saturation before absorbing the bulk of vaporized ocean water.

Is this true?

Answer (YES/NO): NO